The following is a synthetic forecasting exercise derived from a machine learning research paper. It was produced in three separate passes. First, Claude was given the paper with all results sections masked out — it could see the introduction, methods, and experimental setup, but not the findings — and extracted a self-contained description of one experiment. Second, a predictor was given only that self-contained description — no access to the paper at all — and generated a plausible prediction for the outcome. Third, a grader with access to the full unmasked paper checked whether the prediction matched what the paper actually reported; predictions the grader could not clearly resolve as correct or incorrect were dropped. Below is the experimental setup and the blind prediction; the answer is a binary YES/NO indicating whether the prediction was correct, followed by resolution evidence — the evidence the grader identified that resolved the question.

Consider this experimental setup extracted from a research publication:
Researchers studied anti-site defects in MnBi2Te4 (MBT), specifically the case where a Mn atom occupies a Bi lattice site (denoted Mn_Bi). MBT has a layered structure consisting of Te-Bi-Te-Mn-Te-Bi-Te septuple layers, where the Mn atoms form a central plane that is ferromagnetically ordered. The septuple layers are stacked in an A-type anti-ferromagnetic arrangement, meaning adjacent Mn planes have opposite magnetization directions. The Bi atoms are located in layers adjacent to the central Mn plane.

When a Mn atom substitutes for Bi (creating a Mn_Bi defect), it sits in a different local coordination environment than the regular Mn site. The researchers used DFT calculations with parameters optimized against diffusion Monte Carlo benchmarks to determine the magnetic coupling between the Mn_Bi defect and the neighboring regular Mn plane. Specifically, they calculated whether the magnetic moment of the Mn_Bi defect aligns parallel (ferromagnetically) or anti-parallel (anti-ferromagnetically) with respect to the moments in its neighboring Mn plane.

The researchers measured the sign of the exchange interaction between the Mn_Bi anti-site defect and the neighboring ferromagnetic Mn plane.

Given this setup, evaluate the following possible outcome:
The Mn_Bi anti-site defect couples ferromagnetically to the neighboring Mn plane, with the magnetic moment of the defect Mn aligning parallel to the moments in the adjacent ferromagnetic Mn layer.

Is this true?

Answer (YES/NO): NO